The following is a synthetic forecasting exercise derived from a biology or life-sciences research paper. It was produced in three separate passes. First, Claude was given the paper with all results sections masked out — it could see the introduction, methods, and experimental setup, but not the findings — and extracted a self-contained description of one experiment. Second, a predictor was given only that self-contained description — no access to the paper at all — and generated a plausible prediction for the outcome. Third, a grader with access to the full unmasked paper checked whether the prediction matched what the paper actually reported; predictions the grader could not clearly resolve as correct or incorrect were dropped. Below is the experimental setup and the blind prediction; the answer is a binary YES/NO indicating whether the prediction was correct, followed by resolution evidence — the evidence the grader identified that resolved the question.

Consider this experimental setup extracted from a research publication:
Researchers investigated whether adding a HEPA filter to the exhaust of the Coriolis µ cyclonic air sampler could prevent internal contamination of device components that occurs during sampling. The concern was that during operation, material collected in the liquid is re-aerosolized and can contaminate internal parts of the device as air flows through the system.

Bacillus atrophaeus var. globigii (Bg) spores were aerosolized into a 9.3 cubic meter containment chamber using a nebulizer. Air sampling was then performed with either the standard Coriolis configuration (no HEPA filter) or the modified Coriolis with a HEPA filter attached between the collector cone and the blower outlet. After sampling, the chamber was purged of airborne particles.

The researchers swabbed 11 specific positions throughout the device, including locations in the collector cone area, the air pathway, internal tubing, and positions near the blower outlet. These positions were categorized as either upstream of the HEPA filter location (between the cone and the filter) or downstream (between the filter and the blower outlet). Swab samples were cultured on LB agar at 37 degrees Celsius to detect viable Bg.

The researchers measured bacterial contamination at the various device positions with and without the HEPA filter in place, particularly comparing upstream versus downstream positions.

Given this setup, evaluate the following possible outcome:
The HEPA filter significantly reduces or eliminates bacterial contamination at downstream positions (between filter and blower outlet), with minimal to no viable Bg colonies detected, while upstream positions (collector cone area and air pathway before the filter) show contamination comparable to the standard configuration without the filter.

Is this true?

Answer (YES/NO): YES